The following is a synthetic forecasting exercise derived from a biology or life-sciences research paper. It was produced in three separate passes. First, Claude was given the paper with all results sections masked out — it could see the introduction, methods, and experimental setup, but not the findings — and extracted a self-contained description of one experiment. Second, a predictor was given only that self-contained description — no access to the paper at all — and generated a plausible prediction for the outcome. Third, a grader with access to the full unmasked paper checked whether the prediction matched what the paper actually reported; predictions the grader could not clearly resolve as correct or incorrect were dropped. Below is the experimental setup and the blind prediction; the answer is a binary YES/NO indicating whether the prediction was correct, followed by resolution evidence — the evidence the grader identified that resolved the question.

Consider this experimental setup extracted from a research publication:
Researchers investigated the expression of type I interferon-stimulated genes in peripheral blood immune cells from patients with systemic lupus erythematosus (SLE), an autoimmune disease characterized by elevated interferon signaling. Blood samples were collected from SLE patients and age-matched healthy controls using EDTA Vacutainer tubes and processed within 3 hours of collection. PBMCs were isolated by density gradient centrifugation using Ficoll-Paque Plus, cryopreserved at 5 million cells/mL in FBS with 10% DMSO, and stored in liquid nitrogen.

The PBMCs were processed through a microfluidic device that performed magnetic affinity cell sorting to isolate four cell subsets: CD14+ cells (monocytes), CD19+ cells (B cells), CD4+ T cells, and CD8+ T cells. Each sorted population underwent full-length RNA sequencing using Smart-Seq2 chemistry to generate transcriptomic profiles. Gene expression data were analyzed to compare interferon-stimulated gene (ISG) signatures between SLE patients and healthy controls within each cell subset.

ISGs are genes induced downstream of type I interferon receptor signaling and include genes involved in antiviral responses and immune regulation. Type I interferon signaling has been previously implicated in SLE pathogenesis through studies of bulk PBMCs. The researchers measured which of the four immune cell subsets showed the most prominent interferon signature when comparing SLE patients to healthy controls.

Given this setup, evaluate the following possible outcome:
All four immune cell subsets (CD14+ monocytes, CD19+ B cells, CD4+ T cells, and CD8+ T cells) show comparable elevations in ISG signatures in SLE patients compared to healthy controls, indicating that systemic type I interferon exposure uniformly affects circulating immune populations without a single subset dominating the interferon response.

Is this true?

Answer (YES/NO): NO